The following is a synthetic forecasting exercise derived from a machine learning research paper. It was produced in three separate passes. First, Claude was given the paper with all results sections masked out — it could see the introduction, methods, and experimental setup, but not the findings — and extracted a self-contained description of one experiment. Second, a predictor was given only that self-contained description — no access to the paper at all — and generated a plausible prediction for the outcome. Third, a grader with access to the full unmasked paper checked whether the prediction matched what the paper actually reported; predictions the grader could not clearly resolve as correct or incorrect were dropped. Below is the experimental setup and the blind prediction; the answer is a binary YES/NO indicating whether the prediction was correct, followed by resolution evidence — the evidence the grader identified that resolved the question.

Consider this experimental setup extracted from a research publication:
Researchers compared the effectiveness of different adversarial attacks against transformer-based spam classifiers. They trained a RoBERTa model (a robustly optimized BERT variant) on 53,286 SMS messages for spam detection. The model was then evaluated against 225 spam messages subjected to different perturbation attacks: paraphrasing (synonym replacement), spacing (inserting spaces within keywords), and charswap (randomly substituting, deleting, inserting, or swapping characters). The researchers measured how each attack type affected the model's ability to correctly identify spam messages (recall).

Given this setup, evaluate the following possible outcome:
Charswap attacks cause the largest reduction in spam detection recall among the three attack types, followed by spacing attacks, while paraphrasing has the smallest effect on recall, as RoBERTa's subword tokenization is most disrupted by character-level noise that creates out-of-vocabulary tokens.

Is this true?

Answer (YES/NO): NO